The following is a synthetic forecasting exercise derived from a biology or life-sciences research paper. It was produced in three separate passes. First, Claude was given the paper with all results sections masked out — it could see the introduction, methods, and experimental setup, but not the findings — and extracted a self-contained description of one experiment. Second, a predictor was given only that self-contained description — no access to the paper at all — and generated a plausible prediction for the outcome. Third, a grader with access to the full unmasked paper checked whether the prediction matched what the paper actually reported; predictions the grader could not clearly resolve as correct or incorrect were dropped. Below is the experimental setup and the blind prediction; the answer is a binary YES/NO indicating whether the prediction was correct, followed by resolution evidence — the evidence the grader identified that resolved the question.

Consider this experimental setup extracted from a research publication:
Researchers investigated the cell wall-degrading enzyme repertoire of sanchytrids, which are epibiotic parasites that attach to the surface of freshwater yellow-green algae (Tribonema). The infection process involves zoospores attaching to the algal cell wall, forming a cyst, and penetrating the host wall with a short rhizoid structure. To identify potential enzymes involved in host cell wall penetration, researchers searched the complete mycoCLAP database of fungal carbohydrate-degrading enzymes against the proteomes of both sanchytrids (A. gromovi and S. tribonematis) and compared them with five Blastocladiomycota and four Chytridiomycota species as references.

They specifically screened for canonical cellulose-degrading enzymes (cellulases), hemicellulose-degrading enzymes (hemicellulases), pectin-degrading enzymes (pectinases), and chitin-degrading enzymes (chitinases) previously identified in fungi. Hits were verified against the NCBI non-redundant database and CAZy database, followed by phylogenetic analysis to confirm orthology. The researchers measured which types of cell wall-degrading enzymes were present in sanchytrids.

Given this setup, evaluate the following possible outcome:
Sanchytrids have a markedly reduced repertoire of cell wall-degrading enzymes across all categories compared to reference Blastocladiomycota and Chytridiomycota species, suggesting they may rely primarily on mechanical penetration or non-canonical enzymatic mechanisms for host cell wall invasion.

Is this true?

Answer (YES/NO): NO